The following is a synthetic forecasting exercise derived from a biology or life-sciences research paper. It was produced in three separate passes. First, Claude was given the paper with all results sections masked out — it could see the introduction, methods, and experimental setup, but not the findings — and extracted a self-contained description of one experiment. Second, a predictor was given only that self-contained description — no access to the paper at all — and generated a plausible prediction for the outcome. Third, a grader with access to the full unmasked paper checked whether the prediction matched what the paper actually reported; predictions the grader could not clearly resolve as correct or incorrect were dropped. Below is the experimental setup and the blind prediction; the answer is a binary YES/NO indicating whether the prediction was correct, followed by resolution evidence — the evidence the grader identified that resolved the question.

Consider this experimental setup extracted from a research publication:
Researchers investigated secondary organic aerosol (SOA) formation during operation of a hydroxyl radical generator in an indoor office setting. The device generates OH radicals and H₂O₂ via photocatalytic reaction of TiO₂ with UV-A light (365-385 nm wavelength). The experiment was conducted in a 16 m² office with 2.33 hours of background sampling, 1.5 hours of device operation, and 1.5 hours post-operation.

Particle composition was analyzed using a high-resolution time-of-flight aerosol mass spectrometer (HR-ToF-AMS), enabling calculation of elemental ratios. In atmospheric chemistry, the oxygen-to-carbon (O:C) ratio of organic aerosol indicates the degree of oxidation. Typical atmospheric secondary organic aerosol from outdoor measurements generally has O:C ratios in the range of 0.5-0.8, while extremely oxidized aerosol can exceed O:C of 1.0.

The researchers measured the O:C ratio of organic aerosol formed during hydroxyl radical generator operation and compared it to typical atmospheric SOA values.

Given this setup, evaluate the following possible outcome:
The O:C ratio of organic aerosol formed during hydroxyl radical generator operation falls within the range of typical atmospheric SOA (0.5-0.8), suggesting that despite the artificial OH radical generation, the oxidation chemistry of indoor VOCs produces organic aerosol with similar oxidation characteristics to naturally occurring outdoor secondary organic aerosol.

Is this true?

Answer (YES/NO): NO